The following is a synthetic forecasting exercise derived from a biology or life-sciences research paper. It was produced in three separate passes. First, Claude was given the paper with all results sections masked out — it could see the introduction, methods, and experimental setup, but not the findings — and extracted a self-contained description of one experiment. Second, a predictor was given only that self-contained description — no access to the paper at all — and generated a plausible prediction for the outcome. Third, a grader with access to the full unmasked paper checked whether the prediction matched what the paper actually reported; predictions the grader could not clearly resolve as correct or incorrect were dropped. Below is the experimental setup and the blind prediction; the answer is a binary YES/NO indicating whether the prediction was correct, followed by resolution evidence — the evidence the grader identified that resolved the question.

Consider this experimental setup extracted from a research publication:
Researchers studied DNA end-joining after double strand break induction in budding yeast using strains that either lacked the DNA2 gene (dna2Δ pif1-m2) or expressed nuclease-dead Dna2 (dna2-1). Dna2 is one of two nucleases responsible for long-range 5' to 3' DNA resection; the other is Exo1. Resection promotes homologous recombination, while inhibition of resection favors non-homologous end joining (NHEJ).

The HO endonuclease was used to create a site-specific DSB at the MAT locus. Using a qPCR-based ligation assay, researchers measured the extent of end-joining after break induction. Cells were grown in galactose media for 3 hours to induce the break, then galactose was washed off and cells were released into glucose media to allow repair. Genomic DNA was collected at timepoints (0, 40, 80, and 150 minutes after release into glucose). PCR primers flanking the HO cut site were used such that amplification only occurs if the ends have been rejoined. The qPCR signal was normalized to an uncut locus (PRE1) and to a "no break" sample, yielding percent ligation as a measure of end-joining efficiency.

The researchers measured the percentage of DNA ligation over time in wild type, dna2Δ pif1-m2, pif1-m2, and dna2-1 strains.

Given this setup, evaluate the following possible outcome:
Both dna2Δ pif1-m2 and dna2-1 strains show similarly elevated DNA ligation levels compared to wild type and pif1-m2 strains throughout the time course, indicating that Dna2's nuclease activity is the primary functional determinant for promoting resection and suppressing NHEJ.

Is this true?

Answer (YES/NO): NO